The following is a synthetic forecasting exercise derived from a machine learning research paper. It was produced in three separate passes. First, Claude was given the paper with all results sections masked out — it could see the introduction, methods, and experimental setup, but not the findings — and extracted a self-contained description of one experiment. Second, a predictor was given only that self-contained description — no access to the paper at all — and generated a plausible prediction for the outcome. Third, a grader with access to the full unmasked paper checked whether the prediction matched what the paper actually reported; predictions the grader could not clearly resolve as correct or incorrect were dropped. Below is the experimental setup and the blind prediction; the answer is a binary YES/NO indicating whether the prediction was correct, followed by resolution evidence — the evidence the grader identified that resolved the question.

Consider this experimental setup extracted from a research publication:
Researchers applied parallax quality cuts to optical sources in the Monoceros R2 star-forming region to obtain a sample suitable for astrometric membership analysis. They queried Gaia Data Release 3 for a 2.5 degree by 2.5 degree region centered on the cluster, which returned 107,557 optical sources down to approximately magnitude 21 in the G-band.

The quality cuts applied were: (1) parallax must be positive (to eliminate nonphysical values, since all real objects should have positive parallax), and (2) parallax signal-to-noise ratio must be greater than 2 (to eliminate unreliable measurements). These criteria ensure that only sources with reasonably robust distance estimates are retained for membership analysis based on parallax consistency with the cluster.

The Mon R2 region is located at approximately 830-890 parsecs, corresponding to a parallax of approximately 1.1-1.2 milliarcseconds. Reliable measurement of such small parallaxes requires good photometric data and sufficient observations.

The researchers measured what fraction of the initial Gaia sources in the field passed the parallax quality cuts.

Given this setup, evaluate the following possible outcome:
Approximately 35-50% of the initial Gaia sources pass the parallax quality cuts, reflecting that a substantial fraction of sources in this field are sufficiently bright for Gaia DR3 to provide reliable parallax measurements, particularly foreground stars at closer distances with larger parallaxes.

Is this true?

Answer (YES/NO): YES